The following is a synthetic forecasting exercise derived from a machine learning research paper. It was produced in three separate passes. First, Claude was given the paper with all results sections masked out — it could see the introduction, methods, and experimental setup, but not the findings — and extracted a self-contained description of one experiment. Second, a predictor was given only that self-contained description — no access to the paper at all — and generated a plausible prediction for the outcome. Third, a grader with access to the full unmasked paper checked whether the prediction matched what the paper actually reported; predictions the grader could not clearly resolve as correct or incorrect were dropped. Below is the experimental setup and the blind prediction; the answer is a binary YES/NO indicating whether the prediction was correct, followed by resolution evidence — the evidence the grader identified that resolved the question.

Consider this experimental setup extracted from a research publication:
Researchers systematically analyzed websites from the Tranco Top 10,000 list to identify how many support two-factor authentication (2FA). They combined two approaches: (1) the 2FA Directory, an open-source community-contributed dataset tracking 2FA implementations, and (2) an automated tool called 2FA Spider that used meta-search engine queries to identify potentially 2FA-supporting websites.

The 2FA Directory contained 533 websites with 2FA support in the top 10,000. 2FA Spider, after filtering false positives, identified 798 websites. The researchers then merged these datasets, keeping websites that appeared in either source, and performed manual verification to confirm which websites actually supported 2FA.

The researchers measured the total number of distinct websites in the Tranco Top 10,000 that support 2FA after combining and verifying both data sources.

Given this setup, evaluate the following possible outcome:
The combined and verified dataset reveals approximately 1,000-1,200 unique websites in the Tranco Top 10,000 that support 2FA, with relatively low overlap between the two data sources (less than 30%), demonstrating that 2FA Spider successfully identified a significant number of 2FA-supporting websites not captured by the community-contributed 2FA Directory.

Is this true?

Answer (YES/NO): NO